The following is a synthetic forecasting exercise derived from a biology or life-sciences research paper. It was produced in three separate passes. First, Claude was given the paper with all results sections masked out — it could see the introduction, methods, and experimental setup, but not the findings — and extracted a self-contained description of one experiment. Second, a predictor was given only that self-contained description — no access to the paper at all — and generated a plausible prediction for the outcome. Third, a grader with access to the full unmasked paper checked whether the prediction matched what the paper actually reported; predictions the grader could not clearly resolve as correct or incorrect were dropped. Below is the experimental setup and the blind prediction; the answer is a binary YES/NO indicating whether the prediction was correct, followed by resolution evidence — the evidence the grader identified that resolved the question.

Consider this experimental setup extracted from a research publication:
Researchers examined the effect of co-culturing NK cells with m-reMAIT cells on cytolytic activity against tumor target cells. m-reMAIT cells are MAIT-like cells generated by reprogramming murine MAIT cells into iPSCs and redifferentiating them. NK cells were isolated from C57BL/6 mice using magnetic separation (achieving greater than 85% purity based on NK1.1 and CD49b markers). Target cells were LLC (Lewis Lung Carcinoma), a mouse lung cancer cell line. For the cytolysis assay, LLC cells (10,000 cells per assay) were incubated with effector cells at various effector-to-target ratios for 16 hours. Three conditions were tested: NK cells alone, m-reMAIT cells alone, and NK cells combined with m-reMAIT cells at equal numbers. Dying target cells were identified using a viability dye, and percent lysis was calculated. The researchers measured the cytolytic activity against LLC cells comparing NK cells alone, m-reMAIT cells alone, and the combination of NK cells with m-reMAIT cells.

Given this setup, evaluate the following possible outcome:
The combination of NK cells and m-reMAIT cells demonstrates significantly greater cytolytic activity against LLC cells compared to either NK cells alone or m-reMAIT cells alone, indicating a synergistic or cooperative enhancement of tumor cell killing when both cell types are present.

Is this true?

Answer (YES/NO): YES